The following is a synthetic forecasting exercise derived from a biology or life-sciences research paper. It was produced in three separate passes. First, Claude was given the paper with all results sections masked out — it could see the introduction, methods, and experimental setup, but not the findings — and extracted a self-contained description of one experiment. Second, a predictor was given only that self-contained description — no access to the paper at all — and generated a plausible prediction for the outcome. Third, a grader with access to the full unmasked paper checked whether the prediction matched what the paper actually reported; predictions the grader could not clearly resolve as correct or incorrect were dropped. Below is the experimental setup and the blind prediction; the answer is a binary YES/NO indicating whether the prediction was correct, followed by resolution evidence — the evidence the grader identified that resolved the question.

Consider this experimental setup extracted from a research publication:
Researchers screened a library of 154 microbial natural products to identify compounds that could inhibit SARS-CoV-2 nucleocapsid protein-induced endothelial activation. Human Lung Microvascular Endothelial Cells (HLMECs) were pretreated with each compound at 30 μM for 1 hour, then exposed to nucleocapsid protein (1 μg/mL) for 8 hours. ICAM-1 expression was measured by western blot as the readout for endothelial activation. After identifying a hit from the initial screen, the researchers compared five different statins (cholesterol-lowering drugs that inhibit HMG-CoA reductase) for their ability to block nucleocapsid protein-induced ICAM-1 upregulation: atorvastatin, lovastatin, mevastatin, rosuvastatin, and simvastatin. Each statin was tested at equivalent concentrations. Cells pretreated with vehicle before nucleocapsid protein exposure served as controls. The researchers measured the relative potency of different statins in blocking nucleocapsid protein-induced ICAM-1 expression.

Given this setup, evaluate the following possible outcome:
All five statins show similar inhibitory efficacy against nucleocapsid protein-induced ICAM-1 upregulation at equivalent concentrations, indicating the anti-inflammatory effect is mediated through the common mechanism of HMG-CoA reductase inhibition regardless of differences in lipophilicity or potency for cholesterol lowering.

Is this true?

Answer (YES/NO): NO